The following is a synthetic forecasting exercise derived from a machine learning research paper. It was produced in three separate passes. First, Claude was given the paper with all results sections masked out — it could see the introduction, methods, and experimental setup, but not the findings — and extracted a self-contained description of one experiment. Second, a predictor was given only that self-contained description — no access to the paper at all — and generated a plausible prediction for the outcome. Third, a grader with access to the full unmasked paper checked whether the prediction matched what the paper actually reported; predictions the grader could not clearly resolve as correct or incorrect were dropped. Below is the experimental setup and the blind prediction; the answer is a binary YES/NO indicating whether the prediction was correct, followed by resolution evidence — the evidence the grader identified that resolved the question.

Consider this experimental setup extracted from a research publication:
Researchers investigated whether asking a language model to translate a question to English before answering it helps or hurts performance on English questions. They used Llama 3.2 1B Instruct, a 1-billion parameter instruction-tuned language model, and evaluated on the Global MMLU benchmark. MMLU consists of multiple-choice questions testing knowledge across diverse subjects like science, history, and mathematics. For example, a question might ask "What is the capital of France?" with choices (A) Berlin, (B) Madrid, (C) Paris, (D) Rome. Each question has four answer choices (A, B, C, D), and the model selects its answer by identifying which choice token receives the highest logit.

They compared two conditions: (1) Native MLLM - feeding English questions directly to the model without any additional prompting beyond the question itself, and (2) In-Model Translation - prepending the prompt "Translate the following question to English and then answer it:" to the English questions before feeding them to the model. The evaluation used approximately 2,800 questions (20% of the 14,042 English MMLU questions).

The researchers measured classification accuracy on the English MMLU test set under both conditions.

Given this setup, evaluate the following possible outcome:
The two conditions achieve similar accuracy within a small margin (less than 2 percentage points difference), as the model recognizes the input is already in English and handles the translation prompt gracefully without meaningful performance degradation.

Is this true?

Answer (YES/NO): NO